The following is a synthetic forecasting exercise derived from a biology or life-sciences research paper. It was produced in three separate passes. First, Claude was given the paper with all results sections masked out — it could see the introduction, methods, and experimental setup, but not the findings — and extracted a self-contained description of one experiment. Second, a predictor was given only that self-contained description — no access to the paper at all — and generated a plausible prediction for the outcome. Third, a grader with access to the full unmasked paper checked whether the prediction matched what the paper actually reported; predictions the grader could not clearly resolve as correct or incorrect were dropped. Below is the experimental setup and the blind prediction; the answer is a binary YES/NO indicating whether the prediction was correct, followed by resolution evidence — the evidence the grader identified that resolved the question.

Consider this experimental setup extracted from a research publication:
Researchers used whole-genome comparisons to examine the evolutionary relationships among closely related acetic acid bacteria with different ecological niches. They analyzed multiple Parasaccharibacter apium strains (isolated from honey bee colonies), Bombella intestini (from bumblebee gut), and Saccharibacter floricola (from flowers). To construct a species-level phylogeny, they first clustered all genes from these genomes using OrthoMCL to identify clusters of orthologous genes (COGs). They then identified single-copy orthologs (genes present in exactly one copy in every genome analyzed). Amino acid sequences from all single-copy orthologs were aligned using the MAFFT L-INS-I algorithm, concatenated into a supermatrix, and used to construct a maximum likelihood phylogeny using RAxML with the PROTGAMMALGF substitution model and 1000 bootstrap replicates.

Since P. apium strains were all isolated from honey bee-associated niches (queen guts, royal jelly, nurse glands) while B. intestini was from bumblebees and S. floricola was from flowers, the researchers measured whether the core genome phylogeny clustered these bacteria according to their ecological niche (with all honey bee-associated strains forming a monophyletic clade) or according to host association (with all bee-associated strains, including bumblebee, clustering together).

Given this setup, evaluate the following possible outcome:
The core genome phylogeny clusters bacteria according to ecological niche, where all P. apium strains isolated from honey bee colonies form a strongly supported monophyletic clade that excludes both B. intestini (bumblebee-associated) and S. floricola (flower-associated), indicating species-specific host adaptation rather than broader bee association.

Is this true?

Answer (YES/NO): NO